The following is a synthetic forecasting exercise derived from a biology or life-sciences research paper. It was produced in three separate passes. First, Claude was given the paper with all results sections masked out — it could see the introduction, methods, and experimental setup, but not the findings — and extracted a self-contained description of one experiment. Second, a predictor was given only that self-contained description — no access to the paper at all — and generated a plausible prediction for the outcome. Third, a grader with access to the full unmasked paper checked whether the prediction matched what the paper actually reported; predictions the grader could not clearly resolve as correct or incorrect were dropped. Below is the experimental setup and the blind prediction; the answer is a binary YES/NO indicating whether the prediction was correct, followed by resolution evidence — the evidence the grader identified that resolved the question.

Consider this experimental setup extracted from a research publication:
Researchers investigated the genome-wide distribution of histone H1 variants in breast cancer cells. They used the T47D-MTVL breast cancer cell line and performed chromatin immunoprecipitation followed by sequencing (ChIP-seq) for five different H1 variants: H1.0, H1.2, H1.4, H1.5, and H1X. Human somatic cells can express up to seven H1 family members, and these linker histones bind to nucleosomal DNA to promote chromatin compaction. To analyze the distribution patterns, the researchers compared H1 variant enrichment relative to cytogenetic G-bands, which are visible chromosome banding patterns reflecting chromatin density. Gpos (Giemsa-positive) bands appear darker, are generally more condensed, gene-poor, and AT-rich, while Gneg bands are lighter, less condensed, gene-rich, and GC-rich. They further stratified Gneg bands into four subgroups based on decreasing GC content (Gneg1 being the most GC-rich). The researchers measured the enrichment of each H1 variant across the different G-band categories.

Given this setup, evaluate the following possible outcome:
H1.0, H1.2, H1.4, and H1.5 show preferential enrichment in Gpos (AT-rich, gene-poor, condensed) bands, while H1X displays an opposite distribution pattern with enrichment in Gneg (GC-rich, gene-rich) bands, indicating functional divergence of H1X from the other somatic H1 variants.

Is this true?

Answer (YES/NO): NO